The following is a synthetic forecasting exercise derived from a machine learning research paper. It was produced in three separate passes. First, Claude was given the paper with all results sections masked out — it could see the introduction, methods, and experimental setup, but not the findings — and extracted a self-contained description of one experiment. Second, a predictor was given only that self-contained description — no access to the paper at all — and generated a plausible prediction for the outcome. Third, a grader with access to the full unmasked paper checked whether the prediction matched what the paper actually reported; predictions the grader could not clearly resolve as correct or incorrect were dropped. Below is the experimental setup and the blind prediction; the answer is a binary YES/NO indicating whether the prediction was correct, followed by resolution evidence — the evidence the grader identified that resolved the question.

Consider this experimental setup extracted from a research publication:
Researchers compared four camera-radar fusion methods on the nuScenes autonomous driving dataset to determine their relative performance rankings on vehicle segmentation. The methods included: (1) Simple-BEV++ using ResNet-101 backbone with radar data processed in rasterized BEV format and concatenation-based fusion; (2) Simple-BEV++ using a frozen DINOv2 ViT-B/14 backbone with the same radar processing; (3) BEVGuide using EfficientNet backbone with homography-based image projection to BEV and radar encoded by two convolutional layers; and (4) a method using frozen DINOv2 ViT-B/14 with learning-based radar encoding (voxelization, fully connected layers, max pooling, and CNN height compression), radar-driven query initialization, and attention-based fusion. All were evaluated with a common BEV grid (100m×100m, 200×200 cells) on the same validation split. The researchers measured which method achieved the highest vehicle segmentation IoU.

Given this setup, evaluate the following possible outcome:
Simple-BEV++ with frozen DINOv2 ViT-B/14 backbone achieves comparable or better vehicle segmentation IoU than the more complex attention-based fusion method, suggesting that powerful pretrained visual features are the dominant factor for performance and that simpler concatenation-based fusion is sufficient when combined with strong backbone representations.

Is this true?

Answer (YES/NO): NO